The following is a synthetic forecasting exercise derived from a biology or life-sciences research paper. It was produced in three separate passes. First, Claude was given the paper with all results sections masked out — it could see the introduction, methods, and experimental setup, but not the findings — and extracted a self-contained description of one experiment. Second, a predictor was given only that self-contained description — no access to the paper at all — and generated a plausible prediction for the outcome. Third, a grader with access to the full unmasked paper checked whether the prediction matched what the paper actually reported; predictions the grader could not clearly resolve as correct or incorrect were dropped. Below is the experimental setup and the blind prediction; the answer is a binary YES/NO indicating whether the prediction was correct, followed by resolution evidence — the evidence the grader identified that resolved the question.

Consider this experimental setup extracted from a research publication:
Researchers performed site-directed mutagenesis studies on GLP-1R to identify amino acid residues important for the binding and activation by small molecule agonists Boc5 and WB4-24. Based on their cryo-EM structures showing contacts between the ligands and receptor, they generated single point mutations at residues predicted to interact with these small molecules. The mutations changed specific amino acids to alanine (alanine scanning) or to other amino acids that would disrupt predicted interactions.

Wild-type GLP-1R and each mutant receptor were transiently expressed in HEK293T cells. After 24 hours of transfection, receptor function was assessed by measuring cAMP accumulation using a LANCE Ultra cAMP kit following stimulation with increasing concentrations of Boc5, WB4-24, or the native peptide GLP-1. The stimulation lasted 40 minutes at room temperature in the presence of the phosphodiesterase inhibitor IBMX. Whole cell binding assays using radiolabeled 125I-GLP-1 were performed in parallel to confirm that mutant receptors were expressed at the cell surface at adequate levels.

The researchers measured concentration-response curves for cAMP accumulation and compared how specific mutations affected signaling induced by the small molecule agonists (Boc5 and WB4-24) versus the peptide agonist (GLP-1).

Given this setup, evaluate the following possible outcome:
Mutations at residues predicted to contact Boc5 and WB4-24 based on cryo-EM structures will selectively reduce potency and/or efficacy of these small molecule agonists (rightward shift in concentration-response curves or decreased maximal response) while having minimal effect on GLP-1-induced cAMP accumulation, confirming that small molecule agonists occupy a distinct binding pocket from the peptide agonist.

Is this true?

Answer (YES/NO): NO